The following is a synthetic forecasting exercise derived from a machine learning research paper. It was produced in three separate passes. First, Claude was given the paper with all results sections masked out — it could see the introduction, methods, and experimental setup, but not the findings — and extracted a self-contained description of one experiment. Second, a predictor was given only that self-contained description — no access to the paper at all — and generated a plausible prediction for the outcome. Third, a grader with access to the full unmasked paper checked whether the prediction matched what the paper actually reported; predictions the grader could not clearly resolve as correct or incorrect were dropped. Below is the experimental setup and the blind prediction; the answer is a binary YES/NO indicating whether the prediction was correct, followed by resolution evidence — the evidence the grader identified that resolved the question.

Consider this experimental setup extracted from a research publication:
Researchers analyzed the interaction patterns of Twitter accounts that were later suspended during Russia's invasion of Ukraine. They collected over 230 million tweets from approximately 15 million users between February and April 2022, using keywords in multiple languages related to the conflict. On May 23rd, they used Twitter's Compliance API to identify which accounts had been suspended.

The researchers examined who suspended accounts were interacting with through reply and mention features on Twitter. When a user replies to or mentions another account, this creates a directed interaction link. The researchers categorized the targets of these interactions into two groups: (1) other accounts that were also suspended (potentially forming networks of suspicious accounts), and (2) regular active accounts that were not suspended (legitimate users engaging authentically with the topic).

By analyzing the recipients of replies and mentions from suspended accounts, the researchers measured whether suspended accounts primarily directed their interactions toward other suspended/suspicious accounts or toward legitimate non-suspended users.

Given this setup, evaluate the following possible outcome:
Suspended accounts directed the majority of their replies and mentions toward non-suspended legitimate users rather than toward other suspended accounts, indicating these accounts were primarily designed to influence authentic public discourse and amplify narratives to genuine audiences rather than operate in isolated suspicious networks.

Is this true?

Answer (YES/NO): YES